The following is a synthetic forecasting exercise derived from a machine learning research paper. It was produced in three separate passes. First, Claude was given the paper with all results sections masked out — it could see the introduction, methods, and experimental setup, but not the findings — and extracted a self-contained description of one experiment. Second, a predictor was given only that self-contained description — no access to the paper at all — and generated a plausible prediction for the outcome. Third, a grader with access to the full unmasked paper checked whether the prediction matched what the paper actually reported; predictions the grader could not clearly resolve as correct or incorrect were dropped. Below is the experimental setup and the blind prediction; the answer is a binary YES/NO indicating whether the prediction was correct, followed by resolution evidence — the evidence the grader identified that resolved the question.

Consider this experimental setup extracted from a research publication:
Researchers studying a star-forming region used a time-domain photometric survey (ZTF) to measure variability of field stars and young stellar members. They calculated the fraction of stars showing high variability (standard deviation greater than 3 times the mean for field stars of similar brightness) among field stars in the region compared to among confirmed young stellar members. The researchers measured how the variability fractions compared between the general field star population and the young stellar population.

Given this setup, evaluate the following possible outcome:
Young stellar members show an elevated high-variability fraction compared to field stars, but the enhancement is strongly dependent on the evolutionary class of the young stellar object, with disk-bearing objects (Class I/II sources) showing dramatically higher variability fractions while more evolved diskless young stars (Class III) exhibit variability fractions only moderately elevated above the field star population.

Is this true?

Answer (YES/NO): NO